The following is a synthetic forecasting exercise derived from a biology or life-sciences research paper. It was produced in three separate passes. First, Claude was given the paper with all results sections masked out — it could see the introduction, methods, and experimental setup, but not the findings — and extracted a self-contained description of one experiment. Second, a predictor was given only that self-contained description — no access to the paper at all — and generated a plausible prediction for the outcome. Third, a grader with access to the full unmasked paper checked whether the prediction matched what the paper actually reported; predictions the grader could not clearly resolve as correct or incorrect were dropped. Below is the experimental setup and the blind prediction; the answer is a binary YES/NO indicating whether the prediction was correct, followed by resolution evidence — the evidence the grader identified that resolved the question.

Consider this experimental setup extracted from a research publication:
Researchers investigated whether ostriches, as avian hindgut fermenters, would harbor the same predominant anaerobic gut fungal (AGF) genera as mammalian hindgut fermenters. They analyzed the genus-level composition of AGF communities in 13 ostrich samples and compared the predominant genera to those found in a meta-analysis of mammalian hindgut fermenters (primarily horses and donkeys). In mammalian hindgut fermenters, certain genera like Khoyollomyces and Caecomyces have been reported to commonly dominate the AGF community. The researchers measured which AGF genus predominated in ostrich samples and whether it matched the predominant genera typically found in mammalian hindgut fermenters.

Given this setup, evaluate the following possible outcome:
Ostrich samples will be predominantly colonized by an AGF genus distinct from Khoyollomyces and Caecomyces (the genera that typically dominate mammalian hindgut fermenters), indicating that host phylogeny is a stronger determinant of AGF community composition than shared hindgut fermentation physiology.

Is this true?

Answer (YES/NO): YES